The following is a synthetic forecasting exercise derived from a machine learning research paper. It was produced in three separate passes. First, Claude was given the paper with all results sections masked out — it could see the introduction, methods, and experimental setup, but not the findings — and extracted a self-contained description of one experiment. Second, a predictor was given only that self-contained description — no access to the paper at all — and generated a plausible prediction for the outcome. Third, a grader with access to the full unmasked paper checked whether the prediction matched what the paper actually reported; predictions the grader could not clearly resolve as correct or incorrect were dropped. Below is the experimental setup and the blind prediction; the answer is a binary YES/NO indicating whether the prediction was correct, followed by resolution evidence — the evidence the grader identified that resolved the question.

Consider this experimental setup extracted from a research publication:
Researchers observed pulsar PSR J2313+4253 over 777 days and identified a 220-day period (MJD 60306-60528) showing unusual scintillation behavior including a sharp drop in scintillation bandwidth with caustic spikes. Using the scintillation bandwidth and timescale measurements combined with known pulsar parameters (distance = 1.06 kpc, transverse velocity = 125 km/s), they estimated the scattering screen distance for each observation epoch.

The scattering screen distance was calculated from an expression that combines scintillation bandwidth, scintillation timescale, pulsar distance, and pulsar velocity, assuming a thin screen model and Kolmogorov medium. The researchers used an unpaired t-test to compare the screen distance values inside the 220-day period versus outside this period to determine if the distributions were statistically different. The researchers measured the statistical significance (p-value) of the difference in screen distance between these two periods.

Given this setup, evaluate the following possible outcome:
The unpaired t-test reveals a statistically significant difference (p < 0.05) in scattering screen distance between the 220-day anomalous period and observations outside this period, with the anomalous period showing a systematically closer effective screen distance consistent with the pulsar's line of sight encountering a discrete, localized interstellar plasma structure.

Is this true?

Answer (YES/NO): NO